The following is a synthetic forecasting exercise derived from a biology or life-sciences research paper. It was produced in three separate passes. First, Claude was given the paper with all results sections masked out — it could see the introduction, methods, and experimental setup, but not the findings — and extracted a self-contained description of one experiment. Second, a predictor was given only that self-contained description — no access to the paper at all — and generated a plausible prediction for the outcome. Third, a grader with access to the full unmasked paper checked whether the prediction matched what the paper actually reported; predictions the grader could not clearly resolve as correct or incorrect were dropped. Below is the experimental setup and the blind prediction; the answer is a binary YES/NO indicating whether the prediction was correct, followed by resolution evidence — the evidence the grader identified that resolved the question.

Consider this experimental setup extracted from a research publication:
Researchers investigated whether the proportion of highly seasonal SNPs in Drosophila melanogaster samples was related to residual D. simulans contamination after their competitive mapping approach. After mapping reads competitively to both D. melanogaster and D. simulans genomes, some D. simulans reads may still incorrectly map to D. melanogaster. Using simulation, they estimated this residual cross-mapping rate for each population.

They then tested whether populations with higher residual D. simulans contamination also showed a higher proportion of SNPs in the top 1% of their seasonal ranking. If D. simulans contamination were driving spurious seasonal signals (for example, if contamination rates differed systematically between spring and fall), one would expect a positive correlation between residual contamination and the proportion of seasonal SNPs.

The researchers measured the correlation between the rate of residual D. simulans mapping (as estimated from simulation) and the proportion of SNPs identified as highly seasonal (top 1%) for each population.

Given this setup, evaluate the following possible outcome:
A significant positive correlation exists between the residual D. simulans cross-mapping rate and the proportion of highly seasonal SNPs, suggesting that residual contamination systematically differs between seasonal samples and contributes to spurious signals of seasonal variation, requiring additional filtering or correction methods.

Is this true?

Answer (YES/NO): NO